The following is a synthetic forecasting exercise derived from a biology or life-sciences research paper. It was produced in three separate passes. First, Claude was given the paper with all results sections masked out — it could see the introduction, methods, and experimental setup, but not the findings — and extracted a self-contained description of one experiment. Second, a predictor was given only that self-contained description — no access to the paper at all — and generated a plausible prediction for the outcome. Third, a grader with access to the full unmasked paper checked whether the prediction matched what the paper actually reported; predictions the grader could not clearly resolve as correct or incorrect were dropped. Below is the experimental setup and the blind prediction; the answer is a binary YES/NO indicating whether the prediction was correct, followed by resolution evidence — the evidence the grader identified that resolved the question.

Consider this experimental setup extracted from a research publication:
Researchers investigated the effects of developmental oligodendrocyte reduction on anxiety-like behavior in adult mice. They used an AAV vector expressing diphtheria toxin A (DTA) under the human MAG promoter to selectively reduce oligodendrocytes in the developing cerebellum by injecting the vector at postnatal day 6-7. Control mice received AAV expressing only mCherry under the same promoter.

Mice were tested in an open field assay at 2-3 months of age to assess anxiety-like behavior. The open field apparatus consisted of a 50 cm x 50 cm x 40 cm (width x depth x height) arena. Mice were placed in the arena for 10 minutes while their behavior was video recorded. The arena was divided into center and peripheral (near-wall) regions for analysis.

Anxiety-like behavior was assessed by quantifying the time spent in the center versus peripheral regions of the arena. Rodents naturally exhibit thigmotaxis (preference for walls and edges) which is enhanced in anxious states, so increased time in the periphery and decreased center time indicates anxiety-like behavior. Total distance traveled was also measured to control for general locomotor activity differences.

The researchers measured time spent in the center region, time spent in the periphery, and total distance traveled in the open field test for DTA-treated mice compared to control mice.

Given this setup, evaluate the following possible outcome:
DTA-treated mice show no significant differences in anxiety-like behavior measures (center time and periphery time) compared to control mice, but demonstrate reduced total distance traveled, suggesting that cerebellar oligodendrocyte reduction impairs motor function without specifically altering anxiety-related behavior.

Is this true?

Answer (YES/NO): NO